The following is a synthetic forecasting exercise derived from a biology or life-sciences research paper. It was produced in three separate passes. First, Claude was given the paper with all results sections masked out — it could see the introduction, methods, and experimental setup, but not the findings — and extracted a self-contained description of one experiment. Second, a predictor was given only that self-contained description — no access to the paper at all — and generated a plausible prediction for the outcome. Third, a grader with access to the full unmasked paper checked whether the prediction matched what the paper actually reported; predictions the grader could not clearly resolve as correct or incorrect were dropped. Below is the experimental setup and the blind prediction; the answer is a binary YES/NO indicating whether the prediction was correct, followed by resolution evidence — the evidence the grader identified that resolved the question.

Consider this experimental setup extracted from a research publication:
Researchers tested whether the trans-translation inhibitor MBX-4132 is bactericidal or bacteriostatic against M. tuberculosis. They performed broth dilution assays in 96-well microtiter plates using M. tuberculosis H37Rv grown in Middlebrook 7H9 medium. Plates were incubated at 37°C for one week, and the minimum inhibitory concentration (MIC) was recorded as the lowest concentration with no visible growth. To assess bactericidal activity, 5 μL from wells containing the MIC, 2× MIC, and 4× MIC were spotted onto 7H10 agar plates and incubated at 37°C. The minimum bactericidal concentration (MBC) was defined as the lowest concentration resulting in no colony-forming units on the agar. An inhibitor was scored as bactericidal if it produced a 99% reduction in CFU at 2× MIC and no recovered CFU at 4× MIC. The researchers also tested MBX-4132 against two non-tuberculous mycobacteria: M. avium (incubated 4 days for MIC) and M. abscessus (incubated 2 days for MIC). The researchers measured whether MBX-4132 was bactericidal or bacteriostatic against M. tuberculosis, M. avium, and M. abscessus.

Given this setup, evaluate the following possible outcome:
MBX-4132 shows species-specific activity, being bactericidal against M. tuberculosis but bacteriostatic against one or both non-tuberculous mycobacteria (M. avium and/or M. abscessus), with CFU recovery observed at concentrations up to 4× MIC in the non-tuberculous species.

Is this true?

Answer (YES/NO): NO